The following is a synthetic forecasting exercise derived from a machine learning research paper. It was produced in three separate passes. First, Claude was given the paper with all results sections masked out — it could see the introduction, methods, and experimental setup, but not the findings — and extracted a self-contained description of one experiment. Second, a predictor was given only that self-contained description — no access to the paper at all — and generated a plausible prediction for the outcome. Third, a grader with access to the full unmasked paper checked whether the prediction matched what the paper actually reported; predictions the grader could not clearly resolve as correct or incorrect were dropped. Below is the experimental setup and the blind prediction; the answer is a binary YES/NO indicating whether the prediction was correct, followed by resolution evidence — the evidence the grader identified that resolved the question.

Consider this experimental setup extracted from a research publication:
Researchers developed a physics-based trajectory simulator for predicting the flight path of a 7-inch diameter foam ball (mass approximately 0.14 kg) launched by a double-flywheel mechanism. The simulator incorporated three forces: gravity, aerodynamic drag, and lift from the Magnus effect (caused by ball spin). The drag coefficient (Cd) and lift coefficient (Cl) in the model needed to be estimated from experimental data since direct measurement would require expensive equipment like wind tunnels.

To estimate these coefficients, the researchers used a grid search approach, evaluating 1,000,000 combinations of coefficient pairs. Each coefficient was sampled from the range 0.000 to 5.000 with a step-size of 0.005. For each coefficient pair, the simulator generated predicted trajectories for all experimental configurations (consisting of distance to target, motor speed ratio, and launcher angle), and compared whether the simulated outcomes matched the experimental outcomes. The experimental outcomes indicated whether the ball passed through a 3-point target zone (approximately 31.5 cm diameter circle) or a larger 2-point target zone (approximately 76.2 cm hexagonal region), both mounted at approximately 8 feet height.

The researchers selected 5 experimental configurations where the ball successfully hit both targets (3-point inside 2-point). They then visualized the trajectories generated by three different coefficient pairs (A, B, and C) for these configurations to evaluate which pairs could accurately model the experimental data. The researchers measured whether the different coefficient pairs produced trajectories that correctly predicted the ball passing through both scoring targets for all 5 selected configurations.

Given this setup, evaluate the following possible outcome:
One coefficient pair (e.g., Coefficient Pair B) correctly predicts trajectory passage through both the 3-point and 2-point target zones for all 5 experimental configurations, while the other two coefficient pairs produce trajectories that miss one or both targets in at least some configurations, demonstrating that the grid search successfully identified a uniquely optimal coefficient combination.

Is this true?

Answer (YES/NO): YES